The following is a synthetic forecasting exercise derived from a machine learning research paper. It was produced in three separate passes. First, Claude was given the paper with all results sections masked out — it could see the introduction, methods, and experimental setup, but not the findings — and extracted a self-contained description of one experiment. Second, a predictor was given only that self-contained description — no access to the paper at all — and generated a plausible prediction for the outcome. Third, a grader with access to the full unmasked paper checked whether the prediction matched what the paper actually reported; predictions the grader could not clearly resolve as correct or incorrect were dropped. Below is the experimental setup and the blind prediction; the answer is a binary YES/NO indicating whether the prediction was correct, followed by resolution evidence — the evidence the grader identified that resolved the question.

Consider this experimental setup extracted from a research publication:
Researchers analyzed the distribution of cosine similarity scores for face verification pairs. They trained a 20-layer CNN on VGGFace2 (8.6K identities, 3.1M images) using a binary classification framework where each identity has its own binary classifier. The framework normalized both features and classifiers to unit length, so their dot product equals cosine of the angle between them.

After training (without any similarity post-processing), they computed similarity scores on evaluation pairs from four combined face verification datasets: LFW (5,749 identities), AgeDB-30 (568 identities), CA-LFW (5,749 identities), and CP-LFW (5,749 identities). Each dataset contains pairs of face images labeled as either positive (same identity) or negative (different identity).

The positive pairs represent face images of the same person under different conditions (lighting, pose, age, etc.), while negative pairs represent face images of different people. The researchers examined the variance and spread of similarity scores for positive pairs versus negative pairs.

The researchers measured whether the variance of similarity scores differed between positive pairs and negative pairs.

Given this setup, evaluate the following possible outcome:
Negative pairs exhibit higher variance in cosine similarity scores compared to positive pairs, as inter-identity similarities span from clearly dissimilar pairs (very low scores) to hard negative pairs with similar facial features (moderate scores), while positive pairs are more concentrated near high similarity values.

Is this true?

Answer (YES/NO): NO